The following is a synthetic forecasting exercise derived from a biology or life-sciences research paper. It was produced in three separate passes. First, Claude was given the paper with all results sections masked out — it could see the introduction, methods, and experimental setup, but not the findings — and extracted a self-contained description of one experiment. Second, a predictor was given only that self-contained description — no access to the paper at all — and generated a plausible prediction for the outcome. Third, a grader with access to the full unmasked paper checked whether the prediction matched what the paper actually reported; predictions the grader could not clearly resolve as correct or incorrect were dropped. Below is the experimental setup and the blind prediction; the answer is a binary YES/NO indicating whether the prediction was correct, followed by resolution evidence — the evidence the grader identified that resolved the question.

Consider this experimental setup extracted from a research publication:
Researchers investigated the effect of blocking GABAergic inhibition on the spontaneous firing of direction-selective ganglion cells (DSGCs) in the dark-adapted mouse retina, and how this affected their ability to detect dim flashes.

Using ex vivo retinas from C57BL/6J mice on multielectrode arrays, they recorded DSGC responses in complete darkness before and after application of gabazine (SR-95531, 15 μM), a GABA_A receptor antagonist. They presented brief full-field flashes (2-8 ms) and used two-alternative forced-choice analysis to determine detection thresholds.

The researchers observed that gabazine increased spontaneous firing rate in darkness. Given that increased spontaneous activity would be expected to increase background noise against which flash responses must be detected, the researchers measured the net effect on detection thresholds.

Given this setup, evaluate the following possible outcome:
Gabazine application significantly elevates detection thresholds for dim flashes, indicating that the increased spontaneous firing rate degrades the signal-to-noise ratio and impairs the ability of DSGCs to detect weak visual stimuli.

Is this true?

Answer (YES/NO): NO